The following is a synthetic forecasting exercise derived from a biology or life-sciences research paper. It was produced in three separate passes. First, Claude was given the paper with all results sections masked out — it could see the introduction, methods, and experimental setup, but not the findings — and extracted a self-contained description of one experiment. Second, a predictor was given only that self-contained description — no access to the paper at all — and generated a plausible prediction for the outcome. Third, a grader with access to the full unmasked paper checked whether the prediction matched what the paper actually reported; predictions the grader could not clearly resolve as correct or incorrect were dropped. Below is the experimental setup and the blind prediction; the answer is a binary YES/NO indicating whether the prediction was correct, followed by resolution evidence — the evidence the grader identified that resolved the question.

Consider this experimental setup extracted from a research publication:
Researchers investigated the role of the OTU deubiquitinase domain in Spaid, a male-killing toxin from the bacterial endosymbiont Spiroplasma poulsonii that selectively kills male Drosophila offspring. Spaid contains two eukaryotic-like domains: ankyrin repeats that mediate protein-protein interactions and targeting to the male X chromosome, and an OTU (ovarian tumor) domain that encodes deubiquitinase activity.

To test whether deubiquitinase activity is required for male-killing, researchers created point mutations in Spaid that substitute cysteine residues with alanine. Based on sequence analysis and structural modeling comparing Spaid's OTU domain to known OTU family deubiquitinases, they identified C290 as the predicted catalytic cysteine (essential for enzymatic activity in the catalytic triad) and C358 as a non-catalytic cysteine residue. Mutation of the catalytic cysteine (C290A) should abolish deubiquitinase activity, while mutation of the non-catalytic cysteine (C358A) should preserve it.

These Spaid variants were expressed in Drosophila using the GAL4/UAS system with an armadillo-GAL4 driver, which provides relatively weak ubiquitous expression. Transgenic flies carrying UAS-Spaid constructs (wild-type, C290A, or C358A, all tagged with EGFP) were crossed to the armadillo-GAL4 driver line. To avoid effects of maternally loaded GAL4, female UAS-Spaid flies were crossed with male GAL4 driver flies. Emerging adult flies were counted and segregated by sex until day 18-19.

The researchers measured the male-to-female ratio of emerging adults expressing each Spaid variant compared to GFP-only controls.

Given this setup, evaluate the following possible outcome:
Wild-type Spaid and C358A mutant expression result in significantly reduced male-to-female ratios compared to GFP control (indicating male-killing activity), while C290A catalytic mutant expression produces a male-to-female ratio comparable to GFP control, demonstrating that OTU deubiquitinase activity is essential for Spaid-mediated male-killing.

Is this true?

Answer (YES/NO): NO